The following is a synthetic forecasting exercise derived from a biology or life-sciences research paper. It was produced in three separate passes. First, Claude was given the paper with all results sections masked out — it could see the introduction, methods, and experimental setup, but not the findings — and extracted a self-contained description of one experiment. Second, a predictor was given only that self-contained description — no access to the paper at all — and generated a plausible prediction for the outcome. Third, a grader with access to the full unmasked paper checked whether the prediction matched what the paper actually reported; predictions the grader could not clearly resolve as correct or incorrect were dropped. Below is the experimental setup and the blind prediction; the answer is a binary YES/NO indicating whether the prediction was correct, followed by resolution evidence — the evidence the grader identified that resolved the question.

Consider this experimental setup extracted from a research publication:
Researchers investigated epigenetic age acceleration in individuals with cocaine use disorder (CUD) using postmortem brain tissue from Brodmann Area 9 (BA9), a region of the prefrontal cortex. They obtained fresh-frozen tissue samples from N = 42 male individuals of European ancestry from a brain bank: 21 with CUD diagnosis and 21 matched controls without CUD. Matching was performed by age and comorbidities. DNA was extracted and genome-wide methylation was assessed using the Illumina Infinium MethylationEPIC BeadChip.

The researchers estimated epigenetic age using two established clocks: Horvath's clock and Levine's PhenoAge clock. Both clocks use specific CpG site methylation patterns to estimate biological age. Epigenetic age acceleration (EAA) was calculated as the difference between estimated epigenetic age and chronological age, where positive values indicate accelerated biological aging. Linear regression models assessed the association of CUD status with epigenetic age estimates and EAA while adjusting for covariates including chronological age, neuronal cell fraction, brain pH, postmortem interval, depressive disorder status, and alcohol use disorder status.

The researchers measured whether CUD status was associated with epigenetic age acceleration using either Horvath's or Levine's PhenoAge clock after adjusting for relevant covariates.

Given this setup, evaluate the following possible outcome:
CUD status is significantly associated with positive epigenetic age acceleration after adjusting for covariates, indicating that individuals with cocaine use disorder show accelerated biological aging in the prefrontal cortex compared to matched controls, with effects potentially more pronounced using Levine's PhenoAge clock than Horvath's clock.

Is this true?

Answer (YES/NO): NO